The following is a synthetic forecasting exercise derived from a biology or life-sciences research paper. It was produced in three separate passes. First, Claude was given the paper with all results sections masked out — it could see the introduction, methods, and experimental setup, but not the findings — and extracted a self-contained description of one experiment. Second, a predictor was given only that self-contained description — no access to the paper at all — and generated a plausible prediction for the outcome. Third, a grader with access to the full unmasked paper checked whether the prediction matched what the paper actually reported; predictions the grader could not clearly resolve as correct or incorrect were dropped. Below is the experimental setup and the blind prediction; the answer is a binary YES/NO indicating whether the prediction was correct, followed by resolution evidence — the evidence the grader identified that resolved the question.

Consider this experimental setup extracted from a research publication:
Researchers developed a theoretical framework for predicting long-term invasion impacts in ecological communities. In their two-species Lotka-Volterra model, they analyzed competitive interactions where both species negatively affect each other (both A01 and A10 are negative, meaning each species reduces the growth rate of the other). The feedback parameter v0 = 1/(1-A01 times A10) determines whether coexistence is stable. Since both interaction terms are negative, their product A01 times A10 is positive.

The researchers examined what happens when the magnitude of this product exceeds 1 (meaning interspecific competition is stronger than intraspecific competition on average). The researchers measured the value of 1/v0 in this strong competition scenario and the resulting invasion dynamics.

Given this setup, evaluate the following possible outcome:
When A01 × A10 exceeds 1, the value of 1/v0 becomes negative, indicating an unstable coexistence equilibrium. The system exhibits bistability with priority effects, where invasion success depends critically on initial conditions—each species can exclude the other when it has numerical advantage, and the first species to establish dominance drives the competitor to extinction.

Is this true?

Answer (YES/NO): YES